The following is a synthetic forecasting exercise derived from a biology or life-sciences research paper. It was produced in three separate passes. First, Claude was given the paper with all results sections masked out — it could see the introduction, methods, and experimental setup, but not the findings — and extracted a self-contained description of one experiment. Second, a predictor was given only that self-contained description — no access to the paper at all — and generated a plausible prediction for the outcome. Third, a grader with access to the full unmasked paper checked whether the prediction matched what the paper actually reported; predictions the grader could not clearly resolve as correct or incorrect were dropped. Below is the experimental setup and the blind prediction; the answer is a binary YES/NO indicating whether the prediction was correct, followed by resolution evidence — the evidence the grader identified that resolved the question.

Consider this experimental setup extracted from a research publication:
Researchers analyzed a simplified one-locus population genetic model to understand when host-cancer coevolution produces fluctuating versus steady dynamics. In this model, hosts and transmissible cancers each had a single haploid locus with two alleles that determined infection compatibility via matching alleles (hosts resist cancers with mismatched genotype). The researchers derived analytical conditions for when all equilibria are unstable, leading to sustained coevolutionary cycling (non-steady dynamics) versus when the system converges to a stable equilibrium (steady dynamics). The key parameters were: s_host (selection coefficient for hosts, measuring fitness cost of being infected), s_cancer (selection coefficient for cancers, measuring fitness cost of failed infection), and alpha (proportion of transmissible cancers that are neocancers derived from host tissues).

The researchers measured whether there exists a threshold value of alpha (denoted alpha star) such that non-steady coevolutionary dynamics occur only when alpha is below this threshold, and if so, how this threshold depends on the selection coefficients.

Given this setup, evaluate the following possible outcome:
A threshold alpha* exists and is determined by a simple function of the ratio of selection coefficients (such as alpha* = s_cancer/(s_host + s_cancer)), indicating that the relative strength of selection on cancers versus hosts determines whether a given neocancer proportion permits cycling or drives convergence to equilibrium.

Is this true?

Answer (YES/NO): NO